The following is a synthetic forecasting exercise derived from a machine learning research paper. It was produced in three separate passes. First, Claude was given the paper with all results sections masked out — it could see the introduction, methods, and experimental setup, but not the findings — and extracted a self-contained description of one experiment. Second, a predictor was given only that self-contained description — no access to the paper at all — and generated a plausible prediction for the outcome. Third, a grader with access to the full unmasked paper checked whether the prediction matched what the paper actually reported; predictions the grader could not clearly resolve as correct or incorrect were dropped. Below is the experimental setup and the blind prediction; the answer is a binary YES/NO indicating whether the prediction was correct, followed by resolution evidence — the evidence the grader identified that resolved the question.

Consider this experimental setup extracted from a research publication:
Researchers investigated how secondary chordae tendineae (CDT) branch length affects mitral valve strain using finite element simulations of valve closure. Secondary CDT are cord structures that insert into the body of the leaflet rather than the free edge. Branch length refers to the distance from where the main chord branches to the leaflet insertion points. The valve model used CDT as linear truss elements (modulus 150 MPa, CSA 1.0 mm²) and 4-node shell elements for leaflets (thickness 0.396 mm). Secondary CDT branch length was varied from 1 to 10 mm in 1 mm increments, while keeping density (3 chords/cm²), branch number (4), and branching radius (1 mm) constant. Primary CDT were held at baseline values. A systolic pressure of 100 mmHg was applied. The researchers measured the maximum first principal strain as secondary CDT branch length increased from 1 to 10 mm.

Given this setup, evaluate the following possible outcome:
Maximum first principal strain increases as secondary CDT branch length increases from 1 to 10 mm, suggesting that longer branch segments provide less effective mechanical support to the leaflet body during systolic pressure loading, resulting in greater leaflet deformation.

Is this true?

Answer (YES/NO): NO